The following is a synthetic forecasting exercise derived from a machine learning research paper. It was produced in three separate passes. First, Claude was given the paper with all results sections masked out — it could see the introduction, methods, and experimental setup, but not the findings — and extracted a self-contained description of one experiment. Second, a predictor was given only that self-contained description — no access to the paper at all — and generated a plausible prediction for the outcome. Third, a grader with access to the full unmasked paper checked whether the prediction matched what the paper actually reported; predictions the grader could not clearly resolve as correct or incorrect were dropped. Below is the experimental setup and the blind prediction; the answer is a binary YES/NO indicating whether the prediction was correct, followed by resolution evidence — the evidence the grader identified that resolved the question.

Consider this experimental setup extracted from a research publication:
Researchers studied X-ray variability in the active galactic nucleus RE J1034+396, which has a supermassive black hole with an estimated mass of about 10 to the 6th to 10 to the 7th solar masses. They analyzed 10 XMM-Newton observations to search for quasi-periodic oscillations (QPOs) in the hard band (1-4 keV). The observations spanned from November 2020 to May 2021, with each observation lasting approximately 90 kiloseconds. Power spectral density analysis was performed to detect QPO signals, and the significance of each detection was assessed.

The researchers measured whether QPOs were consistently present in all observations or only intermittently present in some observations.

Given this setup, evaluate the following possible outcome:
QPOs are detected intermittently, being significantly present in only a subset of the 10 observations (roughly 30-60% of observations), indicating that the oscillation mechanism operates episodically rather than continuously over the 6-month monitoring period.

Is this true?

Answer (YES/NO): NO